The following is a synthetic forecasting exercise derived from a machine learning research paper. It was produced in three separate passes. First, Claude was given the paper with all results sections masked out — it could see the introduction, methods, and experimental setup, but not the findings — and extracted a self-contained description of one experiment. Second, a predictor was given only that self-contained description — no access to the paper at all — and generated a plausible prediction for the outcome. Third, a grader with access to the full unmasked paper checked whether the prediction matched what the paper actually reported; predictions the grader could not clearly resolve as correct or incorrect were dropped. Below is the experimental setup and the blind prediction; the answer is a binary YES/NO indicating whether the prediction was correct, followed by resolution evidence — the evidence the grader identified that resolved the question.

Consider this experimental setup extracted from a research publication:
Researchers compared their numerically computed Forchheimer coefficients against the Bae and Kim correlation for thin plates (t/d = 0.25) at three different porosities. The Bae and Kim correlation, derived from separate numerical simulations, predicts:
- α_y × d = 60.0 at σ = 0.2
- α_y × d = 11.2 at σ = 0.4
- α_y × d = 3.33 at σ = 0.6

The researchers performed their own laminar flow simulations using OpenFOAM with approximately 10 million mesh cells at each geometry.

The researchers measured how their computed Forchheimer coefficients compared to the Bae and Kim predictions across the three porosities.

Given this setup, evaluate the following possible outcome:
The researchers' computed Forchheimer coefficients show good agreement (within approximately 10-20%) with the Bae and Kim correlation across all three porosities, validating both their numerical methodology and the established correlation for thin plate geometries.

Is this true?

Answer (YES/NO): NO